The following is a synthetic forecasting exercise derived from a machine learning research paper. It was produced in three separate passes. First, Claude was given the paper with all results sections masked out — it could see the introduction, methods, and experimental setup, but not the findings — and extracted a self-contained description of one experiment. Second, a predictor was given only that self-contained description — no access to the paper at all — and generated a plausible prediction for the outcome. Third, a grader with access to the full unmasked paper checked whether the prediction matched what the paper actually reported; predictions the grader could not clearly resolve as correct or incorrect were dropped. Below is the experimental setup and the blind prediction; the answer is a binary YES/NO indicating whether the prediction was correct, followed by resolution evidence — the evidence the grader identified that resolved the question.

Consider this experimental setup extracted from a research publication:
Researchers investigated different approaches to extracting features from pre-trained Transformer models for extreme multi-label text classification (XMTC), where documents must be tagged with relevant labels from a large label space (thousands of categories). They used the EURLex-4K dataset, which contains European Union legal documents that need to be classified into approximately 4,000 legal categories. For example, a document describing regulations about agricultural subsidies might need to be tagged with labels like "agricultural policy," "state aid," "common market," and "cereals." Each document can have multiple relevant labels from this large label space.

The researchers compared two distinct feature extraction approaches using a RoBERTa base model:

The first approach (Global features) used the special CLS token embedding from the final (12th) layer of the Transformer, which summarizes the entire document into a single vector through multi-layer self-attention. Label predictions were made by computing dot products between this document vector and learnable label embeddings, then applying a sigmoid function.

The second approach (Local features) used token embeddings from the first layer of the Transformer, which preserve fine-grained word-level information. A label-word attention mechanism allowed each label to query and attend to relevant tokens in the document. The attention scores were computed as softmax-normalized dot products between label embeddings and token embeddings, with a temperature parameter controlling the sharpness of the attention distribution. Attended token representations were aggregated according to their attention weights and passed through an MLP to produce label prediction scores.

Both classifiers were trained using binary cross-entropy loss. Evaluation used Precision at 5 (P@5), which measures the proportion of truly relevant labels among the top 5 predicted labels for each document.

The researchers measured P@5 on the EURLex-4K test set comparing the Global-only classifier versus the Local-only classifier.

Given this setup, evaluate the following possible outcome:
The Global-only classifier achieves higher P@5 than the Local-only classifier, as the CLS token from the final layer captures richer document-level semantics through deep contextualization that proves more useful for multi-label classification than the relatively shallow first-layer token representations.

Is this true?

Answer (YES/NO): YES